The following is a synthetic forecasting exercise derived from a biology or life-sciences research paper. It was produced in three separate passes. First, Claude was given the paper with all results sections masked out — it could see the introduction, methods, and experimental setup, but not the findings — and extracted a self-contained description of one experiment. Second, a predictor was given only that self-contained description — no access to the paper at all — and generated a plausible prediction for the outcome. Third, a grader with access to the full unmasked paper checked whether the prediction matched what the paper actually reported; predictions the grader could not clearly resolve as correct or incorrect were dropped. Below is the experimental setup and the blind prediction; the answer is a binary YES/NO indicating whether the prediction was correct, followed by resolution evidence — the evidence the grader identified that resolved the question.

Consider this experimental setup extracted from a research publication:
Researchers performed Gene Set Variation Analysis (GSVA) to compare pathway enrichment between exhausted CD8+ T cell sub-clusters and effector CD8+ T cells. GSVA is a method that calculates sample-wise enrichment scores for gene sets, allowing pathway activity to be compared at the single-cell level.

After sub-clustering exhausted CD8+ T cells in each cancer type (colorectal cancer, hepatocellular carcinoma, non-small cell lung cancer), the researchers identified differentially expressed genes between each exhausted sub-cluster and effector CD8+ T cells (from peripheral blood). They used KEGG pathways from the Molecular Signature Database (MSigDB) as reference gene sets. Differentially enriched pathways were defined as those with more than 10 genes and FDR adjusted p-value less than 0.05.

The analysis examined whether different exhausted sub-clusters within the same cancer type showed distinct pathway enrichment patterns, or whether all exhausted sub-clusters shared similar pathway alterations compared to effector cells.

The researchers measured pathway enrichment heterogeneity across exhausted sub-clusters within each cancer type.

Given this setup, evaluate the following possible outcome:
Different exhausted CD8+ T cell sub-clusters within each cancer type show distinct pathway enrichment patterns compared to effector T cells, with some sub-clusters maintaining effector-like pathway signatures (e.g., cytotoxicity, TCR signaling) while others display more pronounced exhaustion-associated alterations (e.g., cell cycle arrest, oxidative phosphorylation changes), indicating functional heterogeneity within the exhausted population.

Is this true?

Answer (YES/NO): NO